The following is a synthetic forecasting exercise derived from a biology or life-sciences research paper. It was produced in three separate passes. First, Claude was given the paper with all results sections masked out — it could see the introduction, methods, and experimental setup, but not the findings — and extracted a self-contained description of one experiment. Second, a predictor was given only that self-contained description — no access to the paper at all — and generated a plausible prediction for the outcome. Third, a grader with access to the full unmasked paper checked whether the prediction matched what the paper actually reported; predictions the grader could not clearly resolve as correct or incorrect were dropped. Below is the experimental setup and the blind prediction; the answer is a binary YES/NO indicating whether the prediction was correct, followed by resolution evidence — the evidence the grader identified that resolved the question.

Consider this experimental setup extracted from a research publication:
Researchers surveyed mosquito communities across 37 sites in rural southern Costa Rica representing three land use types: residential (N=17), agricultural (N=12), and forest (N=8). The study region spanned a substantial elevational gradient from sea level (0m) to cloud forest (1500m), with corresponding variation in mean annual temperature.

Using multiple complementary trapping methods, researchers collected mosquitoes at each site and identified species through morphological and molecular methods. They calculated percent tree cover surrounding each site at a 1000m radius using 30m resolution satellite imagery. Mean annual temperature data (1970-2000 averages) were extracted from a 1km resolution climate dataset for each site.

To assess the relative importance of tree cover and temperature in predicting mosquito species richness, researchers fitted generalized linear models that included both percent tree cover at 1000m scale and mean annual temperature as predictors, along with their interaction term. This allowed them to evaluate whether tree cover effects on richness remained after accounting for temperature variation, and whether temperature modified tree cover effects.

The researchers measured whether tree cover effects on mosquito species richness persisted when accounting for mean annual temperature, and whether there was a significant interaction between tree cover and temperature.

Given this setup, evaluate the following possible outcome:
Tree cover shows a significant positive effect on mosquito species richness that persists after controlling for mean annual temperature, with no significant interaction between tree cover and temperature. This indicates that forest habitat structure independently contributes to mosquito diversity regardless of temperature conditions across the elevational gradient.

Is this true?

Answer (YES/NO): NO